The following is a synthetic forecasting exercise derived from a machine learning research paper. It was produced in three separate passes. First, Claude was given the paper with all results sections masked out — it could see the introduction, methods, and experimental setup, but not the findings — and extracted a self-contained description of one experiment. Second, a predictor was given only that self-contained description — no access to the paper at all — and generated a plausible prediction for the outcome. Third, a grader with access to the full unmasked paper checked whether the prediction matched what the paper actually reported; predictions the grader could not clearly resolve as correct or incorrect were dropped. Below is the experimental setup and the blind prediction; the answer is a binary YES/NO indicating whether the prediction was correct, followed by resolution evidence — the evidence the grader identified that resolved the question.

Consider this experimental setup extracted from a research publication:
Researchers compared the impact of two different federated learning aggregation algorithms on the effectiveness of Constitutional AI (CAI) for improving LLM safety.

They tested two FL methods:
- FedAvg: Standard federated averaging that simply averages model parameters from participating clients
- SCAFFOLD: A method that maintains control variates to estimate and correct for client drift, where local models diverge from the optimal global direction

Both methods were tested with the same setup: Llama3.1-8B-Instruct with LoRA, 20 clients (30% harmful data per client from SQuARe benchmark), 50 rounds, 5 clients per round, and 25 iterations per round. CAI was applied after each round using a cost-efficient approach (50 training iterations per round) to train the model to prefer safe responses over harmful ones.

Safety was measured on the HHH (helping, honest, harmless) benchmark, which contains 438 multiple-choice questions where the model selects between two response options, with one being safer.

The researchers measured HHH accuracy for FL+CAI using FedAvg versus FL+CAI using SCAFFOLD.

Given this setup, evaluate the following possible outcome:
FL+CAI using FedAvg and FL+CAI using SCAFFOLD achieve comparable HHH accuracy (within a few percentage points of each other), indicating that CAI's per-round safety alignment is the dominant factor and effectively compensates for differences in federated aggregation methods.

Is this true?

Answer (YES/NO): NO